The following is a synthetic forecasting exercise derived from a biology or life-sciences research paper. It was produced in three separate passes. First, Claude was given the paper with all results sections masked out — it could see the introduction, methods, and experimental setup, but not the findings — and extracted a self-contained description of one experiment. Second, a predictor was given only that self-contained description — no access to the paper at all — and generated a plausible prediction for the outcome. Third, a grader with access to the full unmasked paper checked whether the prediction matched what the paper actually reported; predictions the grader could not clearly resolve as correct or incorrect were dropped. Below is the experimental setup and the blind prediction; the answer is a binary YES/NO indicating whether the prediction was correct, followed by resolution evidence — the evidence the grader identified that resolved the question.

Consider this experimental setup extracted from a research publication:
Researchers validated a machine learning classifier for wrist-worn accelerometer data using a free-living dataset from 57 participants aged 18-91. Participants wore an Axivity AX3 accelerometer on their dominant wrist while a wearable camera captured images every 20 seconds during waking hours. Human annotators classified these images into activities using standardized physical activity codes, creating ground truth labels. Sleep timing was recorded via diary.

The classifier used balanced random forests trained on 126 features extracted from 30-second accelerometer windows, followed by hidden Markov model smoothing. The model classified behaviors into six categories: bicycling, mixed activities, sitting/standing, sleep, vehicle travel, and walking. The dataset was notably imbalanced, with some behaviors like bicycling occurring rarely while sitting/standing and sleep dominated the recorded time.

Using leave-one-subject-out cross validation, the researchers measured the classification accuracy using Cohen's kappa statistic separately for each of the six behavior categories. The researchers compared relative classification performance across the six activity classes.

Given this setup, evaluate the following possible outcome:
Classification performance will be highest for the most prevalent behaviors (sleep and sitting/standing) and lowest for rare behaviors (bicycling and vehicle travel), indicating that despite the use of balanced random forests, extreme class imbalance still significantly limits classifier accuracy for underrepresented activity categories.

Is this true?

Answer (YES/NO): NO